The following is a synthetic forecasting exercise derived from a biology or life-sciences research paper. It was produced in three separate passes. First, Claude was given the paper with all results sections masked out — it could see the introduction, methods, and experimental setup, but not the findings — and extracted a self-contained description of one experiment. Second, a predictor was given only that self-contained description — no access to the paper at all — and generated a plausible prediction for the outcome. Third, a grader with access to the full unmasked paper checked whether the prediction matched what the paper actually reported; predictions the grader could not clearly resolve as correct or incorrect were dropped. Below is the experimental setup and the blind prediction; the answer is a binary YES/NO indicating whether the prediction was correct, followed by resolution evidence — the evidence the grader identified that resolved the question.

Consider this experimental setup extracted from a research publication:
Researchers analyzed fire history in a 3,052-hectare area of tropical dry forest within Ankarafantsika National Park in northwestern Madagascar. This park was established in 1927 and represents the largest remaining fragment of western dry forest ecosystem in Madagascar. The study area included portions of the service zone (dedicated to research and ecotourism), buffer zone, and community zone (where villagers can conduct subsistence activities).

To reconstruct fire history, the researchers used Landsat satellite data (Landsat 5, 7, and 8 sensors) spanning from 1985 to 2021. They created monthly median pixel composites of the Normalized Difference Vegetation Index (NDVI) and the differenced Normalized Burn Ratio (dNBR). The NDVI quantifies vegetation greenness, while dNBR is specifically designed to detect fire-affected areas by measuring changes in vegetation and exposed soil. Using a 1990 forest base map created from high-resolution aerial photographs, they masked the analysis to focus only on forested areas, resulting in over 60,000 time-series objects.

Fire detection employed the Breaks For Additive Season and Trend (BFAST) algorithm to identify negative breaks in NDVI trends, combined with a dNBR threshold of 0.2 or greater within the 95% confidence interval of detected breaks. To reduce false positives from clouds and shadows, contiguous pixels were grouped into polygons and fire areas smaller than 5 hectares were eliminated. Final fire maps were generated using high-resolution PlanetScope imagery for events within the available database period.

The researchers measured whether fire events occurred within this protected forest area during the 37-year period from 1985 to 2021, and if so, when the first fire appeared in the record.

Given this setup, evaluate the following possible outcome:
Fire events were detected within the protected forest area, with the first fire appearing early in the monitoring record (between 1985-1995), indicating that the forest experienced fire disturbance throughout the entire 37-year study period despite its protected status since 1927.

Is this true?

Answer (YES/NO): NO